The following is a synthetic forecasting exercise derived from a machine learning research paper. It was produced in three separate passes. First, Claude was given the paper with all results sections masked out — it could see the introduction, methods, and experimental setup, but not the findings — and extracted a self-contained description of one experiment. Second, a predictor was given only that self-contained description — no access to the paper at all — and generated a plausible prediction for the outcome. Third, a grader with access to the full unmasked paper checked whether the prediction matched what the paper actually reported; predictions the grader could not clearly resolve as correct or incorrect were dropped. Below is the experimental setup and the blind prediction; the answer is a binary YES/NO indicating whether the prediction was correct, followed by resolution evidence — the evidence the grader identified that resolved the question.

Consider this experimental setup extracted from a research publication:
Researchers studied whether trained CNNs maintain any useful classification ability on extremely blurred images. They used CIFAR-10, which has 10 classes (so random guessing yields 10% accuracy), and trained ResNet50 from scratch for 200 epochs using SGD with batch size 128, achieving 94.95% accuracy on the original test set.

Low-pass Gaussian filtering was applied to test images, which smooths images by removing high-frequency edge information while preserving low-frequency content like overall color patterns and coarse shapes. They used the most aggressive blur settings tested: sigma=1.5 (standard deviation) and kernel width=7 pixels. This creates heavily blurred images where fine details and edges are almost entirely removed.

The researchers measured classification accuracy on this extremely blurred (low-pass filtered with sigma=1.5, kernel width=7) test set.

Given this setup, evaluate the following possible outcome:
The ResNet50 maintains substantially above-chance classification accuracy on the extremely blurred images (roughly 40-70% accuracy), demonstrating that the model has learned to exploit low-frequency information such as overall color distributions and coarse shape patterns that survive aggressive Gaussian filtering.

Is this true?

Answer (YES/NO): NO